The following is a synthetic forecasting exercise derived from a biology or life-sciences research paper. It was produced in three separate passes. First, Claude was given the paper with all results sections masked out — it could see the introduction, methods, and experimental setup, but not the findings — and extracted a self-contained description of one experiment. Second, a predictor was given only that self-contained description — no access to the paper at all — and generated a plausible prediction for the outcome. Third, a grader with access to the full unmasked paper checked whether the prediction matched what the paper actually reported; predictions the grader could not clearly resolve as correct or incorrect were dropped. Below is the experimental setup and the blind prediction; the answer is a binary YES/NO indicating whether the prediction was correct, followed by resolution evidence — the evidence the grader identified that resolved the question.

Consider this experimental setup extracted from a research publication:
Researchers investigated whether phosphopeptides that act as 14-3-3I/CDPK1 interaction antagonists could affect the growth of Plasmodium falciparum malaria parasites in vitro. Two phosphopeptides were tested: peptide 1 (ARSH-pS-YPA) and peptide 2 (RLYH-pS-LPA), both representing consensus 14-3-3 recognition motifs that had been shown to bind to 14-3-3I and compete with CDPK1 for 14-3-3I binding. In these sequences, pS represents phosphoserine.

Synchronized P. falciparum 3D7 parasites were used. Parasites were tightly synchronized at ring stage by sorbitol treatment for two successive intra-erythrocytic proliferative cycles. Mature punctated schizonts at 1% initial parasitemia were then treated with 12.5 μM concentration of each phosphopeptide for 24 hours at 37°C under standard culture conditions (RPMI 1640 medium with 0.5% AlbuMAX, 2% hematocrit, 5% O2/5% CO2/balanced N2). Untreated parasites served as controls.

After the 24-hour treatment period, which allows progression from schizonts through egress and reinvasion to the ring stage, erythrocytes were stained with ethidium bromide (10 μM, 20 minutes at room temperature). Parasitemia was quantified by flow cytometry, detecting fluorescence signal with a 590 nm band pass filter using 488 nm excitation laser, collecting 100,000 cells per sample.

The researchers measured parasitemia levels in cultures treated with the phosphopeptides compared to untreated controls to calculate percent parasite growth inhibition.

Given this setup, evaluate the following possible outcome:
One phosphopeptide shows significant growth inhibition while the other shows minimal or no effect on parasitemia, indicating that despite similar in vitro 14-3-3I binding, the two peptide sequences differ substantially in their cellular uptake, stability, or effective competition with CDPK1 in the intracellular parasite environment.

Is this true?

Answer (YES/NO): NO